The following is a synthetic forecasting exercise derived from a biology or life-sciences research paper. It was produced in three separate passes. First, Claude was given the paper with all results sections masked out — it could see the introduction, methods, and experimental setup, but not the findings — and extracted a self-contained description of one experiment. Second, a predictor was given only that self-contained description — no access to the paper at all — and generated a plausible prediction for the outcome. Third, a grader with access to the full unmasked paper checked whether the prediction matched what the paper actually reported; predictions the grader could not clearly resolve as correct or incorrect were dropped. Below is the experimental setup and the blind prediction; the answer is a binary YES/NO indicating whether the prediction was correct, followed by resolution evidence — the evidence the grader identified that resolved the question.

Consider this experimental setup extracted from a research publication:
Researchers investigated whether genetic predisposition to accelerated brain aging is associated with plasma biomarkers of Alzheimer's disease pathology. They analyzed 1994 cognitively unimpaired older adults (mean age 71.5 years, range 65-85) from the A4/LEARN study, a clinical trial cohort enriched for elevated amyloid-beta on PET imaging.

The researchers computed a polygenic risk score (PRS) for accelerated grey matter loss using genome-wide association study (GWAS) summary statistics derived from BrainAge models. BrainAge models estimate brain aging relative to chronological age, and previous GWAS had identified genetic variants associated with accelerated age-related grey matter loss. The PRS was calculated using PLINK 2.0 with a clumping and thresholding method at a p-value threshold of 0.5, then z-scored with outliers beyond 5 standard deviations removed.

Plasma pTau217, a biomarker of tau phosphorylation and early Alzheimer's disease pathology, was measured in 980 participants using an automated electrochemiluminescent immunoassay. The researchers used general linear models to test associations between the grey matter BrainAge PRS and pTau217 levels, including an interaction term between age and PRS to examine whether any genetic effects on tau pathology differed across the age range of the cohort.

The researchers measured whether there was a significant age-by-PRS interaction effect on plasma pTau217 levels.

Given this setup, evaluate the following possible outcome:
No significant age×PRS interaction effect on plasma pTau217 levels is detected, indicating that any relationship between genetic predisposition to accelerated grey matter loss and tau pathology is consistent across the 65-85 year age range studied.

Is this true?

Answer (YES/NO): NO